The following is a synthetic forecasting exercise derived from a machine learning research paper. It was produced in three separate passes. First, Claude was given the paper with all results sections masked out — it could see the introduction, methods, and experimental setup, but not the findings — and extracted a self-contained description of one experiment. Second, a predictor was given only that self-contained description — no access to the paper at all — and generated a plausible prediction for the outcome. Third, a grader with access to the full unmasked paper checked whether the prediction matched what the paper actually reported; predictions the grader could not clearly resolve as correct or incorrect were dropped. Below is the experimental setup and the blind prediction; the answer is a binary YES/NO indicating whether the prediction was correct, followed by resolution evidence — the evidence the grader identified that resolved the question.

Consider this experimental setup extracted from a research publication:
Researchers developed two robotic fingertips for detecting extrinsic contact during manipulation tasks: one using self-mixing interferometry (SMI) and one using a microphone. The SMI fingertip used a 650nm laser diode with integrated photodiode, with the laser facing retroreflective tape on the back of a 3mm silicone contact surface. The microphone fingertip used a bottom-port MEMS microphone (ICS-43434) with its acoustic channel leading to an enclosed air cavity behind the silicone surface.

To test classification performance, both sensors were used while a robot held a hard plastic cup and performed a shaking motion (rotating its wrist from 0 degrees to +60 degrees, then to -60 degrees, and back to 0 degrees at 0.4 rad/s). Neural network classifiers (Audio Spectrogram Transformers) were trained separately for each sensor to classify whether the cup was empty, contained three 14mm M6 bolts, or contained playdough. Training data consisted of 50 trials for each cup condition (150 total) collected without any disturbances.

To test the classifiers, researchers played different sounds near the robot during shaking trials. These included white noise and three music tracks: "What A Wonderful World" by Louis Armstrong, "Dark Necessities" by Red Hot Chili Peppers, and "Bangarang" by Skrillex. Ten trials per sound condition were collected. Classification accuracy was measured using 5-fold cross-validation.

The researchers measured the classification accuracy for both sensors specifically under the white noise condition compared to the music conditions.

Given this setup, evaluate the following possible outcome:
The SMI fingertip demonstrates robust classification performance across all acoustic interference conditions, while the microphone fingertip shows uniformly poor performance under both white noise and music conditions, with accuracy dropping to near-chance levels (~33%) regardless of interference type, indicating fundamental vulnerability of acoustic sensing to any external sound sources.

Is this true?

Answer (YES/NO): NO